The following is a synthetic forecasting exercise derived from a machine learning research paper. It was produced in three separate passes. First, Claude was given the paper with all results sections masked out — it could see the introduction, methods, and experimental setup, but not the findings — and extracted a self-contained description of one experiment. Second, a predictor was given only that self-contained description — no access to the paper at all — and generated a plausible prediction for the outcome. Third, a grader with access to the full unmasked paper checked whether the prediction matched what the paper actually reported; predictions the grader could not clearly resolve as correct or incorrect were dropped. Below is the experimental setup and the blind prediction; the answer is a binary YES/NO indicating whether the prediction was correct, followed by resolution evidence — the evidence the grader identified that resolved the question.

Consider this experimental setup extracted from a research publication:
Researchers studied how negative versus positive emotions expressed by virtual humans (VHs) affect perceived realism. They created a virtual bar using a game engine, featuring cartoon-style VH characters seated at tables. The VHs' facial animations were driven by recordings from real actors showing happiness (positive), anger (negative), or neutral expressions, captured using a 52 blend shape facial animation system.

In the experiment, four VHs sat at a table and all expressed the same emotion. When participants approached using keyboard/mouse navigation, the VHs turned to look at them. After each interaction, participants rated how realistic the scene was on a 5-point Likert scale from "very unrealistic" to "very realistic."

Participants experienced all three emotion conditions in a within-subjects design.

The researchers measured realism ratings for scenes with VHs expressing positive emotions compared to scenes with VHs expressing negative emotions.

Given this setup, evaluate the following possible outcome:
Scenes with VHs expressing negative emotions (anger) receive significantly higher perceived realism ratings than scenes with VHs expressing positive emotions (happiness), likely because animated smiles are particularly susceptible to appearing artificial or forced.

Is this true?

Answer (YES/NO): NO